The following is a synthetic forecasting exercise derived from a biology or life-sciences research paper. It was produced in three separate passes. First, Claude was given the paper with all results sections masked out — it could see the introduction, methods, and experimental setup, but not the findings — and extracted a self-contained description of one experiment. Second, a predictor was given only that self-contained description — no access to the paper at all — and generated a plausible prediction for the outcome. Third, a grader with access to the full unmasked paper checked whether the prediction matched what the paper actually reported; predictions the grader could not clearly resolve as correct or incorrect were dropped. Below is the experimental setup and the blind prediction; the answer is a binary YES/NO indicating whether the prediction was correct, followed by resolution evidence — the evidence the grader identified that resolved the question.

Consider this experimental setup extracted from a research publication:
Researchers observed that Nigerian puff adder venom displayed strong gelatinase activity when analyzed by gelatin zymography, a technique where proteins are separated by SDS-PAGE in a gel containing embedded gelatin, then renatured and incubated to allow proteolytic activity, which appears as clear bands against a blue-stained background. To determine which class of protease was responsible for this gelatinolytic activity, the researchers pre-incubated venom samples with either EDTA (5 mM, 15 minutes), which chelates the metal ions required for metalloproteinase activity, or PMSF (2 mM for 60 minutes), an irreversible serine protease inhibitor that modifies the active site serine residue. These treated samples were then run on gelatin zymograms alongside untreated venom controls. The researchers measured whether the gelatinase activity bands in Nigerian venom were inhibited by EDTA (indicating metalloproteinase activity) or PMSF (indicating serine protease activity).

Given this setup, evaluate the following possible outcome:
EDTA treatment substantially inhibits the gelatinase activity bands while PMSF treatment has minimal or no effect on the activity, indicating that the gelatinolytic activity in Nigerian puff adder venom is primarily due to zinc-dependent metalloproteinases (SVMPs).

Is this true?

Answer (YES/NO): NO